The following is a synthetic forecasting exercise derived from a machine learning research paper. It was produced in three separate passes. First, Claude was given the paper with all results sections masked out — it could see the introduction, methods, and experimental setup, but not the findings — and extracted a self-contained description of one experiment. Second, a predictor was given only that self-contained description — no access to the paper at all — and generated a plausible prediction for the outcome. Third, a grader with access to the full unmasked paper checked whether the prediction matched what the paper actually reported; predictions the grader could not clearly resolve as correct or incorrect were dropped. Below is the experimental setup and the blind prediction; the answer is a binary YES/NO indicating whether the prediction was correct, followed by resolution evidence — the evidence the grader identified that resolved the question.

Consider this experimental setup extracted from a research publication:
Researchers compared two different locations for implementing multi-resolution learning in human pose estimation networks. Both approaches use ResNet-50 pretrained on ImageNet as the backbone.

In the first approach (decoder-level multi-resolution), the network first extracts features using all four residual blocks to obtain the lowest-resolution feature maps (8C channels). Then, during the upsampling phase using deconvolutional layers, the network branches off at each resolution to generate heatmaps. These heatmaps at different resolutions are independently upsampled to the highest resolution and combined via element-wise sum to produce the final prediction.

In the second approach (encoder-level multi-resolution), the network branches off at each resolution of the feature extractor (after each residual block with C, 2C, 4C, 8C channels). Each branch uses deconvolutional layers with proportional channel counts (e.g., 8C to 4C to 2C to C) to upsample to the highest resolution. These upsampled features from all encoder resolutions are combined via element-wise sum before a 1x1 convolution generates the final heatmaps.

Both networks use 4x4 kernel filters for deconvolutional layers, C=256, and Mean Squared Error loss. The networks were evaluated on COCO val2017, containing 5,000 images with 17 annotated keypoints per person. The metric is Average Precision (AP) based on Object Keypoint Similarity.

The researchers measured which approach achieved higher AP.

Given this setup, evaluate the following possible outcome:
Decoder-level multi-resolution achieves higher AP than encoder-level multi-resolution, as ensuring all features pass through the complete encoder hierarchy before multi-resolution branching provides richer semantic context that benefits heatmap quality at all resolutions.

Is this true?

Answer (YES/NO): NO